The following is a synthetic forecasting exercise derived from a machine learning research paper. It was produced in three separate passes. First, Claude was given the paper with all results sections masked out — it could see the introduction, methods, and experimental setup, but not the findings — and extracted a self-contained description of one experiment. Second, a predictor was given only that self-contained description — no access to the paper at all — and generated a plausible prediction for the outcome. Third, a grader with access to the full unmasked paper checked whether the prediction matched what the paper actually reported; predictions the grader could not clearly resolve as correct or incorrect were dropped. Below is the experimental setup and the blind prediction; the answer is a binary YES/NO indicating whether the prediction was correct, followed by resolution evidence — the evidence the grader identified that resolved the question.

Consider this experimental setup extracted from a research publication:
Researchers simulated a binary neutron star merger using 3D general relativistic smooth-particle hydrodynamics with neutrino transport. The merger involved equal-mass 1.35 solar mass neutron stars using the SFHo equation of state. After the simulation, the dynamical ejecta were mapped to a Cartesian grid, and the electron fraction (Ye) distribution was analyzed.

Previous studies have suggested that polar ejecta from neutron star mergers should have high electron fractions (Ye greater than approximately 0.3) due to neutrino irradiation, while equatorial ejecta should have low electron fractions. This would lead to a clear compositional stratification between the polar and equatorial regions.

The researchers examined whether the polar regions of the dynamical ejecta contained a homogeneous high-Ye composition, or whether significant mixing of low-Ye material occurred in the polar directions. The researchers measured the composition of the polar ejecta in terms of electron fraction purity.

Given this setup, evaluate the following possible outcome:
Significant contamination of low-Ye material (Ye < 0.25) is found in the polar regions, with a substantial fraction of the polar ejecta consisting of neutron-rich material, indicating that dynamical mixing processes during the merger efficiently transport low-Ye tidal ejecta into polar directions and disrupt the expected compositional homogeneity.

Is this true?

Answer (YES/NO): YES